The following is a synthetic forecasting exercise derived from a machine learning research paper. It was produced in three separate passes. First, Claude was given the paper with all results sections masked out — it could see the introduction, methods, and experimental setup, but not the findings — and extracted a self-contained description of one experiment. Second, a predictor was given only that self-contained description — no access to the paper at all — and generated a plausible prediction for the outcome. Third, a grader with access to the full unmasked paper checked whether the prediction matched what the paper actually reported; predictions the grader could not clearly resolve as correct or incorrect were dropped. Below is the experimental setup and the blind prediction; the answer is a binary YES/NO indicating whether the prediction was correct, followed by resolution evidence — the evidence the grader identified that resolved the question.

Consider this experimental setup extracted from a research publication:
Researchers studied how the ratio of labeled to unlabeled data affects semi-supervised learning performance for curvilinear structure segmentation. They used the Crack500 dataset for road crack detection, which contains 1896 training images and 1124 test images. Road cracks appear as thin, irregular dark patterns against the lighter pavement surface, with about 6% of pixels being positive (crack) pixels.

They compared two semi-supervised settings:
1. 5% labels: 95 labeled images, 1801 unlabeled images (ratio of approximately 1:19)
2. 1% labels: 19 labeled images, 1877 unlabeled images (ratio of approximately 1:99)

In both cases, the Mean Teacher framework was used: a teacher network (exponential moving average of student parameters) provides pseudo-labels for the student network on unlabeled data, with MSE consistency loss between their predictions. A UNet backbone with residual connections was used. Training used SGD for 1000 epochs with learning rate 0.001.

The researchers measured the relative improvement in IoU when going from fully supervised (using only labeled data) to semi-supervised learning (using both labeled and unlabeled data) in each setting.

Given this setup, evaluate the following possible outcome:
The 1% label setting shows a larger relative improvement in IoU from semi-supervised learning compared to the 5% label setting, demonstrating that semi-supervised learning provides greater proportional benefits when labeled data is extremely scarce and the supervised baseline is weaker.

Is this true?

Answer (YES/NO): NO